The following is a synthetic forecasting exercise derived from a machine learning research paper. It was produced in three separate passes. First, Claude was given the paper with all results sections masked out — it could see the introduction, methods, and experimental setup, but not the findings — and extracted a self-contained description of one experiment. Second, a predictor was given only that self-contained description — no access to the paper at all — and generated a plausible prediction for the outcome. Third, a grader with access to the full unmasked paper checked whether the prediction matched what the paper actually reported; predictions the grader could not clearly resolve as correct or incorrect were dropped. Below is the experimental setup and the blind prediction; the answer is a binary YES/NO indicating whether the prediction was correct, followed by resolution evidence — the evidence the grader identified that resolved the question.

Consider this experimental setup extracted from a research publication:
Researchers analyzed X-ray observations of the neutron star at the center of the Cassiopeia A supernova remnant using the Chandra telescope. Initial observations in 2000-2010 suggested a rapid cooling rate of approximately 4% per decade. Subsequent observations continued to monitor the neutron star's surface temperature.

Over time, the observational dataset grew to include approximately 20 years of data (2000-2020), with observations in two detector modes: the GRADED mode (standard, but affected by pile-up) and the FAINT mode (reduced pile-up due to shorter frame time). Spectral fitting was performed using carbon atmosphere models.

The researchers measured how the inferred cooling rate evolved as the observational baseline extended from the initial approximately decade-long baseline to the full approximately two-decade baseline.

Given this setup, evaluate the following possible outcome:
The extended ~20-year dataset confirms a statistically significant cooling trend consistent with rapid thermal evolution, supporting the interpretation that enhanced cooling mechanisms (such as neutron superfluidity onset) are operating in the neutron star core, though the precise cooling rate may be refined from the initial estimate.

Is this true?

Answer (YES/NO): YES